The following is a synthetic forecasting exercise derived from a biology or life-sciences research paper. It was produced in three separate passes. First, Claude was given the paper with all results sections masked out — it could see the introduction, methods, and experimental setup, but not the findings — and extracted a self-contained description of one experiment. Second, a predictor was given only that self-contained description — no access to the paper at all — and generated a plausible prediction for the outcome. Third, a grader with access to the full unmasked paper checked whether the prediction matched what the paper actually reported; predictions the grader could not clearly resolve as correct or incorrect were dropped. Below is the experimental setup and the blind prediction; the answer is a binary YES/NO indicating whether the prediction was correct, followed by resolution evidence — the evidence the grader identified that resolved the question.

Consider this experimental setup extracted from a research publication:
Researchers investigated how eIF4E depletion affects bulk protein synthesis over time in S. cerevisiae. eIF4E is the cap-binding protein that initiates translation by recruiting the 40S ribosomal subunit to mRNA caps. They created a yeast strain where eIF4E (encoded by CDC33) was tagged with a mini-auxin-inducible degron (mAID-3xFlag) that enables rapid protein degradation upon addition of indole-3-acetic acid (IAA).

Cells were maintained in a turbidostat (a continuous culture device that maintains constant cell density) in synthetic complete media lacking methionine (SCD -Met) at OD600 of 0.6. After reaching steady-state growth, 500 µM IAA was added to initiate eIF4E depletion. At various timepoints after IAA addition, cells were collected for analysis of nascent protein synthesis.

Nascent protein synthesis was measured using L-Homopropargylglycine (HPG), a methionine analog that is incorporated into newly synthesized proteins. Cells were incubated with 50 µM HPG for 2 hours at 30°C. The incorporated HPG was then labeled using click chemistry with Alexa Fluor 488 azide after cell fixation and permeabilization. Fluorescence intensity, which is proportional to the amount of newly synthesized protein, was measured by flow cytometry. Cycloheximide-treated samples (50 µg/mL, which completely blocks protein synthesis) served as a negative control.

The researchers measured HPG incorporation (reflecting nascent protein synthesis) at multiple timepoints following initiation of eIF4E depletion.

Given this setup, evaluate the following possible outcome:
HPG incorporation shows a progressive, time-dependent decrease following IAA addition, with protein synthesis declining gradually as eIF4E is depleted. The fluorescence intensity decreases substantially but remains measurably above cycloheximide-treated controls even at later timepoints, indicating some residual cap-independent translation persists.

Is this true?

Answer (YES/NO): NO